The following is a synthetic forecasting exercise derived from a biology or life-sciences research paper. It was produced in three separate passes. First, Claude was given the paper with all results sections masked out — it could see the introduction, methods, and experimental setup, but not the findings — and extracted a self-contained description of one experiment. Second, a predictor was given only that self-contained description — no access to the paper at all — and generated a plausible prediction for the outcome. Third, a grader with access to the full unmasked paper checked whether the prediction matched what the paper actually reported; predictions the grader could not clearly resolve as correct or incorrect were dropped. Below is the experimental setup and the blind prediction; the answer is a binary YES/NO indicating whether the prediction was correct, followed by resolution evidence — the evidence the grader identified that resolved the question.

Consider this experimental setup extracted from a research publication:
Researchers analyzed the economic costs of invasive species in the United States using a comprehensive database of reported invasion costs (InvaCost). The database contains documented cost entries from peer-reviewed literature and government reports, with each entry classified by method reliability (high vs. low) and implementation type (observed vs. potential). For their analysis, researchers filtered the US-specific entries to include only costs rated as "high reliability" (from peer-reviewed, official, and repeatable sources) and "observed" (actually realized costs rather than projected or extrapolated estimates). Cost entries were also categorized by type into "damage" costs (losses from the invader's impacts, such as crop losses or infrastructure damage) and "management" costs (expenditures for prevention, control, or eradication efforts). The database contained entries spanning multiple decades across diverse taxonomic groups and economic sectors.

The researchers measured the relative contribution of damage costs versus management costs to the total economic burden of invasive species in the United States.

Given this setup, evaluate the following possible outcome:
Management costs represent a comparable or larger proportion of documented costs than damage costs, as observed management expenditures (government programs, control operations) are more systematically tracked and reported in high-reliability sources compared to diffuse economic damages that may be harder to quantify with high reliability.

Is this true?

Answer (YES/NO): NO